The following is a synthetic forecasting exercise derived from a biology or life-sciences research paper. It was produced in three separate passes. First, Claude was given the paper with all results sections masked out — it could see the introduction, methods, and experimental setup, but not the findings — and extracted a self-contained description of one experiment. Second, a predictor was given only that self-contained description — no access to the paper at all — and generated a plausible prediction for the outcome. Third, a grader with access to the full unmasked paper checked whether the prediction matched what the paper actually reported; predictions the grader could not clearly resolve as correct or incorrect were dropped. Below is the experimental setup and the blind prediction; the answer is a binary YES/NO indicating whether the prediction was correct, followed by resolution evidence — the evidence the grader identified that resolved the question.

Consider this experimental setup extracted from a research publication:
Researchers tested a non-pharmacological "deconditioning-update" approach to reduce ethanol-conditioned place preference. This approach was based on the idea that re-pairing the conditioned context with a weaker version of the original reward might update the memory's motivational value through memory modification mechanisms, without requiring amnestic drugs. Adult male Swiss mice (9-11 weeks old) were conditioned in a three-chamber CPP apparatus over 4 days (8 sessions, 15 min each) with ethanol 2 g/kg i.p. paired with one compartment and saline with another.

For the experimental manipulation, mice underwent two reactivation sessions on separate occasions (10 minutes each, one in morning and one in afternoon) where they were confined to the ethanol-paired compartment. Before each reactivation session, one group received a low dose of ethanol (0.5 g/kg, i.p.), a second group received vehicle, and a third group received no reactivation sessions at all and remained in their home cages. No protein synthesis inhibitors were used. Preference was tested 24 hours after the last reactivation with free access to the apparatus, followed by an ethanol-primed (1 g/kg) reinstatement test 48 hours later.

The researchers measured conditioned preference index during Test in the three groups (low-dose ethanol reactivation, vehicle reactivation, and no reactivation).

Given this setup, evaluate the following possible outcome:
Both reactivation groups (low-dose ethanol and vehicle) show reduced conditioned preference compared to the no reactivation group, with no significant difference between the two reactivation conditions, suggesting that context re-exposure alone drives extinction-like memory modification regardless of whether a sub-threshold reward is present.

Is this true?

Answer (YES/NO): NO